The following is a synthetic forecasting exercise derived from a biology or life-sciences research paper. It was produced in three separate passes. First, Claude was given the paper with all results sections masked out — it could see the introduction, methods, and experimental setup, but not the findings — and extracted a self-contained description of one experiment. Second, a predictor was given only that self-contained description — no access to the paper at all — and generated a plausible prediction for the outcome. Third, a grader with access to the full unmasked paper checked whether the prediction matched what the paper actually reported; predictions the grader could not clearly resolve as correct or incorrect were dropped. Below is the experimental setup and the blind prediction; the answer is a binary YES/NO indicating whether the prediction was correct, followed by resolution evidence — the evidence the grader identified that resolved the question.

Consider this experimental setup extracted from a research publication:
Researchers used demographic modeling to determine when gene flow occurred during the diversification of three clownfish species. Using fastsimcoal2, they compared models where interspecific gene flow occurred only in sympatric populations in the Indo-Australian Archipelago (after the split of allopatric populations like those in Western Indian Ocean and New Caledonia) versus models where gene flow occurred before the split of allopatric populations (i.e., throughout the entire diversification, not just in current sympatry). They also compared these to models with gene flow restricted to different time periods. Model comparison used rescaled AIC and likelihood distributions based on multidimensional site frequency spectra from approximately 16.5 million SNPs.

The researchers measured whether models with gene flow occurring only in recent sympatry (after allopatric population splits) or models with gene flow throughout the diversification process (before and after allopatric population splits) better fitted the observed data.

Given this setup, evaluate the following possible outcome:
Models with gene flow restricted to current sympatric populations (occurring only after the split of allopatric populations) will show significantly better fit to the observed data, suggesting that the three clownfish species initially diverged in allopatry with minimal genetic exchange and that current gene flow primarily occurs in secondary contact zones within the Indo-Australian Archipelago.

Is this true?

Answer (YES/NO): NO